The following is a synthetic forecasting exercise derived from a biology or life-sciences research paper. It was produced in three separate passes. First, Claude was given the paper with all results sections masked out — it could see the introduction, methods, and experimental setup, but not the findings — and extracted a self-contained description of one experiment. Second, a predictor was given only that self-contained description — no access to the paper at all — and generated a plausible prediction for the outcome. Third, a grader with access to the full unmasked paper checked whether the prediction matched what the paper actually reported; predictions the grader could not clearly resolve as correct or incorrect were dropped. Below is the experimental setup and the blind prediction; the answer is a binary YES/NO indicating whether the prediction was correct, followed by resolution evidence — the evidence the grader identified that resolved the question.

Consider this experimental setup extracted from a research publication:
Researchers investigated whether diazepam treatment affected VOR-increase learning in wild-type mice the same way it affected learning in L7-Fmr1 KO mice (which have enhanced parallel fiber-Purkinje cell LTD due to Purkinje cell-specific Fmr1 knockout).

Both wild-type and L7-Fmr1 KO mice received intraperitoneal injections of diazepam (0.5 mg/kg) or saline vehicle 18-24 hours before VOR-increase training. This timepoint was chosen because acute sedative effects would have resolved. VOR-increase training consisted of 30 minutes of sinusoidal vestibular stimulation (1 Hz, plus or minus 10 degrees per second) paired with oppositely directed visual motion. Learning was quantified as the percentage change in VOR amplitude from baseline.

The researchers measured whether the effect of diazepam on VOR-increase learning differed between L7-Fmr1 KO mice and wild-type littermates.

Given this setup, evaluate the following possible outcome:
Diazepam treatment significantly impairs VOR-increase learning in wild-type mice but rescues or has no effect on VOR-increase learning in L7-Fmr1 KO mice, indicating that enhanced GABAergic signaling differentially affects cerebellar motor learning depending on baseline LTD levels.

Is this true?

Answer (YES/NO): NO